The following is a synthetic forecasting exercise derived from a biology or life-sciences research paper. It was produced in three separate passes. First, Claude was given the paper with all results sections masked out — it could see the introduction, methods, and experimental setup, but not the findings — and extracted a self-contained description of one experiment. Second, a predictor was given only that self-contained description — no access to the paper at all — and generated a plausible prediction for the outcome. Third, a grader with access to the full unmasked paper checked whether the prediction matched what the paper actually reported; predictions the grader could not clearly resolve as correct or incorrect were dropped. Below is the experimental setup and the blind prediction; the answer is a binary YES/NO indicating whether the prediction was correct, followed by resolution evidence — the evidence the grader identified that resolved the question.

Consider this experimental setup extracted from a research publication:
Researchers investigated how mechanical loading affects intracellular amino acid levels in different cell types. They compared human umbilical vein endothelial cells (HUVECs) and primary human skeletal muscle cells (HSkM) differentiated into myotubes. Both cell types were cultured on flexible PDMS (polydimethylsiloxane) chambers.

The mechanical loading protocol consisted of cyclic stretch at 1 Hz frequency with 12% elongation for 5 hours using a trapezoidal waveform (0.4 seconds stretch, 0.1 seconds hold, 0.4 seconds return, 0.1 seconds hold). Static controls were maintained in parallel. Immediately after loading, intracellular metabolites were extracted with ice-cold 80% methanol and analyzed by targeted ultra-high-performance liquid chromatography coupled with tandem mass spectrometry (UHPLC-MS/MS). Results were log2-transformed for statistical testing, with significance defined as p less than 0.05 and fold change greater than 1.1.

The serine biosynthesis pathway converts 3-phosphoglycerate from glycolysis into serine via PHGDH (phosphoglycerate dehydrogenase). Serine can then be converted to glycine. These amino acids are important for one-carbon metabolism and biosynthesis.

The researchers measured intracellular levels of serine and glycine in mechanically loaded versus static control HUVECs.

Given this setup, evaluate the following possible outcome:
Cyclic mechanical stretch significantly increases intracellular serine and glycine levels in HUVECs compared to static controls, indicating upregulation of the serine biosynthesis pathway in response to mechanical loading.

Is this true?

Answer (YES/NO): NO